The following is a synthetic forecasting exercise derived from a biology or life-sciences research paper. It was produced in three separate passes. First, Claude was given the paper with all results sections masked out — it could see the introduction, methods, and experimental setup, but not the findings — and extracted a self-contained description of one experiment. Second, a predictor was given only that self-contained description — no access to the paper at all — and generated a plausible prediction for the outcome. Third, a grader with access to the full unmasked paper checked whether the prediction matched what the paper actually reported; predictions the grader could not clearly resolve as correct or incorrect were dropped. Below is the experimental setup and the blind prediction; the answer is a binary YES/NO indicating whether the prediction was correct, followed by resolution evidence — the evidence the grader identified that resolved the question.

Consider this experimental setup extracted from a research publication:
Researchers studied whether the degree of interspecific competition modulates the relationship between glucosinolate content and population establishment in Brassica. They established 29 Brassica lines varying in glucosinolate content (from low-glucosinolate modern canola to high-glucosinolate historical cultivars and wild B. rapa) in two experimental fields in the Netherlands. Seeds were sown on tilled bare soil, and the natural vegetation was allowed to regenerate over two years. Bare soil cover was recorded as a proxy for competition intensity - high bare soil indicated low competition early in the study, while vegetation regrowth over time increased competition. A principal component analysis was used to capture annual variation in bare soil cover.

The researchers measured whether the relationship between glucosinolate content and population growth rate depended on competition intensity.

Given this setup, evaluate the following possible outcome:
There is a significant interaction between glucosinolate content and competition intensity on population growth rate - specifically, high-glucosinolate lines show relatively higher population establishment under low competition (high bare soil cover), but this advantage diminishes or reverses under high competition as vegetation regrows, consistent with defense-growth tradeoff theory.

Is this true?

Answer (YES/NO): NO